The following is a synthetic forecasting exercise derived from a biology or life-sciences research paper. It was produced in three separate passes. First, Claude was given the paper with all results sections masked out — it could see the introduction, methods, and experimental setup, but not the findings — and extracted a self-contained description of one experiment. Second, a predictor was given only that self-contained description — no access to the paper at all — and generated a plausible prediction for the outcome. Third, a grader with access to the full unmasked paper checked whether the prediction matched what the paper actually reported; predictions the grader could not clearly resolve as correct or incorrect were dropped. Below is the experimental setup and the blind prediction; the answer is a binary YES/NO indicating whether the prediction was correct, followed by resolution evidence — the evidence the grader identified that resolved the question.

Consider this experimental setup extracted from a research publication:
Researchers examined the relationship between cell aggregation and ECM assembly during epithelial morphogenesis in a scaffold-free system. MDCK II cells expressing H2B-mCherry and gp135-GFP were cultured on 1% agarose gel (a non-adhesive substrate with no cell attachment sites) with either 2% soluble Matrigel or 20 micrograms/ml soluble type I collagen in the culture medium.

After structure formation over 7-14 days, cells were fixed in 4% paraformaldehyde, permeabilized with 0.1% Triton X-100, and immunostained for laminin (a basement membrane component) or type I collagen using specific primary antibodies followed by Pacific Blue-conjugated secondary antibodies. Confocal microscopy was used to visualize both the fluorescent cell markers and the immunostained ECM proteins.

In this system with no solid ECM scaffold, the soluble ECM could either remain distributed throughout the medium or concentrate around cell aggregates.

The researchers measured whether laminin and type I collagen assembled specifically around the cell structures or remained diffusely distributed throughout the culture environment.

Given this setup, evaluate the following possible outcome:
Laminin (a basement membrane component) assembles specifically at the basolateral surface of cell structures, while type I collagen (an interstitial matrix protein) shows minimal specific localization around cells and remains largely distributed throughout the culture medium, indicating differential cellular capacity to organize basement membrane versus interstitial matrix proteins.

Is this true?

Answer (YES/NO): NO